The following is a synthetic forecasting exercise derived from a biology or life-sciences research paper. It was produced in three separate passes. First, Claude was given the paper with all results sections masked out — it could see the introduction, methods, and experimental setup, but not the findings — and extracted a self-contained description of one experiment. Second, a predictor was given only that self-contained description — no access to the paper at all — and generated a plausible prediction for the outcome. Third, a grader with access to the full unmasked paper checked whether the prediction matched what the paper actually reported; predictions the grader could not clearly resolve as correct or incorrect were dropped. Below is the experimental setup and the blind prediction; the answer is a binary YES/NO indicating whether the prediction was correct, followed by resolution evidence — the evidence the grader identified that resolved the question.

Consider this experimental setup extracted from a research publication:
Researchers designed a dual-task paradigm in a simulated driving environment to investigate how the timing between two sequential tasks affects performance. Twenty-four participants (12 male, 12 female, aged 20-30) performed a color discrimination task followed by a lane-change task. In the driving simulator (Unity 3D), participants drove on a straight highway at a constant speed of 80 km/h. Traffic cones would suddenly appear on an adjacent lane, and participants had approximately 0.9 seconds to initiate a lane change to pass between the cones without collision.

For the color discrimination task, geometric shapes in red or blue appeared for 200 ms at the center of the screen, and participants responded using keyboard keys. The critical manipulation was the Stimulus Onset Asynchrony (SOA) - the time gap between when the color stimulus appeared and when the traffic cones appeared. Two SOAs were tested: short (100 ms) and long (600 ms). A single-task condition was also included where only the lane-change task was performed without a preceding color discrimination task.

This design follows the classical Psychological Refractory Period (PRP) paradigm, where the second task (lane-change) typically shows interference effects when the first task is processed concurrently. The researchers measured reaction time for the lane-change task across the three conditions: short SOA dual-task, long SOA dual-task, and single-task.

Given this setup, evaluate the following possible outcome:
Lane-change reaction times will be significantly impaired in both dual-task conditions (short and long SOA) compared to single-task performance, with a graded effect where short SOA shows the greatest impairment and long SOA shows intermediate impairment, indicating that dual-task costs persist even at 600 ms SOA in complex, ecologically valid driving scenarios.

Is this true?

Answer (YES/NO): NO